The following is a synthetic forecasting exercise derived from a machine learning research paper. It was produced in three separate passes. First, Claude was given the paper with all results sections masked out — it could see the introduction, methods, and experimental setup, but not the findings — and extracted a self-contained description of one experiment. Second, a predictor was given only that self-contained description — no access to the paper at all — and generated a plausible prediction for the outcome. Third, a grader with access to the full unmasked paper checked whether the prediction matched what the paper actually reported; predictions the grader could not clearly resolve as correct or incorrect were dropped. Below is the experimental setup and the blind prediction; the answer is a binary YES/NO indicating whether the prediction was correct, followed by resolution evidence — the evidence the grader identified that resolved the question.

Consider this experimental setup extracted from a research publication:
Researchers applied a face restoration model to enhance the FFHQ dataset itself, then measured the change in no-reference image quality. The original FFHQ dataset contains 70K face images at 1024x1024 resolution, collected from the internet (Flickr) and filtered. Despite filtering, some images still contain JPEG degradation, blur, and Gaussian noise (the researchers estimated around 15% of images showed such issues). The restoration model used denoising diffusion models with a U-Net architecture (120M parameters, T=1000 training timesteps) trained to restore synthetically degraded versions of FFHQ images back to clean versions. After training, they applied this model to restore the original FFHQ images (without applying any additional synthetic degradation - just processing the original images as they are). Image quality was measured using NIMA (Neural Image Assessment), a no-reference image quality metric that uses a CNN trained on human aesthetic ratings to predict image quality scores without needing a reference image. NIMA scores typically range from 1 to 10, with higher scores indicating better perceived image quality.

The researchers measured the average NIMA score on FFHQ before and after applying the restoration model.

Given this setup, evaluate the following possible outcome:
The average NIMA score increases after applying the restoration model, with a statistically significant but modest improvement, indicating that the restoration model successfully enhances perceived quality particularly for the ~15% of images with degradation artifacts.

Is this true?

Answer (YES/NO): NO